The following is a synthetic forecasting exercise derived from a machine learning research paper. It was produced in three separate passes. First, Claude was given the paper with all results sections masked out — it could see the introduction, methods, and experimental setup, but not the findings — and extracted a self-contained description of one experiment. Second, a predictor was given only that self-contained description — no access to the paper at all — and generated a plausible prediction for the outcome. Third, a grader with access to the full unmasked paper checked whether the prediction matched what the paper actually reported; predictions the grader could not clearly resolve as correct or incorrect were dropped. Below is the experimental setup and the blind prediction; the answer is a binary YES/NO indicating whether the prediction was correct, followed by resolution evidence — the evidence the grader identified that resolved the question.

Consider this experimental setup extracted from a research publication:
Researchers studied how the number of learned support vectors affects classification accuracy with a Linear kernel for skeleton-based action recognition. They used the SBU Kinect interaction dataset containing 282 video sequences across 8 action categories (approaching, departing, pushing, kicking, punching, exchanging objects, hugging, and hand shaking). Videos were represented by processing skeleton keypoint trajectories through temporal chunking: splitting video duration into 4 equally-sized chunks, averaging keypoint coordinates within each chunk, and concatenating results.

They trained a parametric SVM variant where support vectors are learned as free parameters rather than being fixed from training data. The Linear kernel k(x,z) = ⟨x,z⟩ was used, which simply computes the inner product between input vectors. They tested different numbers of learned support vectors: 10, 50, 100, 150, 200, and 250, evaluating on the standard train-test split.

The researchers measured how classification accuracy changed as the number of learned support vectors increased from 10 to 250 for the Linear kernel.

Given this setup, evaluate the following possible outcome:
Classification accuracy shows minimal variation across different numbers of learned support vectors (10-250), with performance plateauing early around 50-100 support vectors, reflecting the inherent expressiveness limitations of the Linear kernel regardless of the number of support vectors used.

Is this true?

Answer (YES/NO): NO